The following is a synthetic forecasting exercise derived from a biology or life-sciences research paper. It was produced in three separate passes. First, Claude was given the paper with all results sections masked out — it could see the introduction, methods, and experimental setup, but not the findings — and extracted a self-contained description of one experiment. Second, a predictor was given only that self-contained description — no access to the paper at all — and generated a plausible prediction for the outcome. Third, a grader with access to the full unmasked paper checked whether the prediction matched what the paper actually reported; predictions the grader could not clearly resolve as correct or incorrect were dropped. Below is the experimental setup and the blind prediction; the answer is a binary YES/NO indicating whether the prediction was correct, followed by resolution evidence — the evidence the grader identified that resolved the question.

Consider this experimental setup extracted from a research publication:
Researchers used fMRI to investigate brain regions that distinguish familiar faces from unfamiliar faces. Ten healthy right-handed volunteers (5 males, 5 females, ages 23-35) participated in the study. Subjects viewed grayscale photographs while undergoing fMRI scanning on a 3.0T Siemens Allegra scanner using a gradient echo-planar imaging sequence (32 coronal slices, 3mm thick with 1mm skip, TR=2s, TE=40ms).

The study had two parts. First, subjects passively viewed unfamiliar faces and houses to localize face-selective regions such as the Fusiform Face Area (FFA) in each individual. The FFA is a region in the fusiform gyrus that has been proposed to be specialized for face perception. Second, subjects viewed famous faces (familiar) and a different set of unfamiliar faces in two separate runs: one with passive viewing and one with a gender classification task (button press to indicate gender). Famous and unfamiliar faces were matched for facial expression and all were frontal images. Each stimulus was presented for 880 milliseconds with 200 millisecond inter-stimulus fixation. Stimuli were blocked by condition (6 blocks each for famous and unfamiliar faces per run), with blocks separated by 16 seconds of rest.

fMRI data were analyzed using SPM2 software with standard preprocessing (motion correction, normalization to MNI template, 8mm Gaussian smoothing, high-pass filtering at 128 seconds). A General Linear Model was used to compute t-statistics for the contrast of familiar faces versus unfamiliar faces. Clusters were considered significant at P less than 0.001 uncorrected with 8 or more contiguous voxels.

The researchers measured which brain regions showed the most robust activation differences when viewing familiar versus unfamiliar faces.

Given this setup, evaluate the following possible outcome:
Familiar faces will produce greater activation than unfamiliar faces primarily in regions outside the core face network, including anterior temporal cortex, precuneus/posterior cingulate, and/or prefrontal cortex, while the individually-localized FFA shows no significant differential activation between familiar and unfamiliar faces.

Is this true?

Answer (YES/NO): YES